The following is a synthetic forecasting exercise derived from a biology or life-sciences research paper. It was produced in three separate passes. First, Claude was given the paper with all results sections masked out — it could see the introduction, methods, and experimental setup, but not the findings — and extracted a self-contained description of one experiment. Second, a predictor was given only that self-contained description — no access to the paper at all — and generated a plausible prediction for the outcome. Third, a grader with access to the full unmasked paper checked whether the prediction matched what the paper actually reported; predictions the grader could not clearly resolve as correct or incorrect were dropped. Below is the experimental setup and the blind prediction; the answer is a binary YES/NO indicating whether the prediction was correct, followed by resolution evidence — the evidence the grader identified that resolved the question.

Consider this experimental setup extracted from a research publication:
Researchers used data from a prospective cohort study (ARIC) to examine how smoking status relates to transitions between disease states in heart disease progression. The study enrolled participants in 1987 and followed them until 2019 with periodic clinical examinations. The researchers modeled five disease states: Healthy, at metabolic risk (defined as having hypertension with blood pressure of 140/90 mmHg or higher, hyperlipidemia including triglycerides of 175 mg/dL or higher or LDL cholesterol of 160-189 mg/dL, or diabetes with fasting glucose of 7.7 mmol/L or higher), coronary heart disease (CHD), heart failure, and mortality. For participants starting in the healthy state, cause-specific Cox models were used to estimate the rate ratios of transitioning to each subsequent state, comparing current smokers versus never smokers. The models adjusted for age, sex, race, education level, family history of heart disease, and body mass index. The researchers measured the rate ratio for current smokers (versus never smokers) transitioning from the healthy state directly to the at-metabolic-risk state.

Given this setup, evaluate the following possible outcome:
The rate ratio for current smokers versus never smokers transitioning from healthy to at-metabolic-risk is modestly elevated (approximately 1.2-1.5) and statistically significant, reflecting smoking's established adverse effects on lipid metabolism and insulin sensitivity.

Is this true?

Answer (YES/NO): NO